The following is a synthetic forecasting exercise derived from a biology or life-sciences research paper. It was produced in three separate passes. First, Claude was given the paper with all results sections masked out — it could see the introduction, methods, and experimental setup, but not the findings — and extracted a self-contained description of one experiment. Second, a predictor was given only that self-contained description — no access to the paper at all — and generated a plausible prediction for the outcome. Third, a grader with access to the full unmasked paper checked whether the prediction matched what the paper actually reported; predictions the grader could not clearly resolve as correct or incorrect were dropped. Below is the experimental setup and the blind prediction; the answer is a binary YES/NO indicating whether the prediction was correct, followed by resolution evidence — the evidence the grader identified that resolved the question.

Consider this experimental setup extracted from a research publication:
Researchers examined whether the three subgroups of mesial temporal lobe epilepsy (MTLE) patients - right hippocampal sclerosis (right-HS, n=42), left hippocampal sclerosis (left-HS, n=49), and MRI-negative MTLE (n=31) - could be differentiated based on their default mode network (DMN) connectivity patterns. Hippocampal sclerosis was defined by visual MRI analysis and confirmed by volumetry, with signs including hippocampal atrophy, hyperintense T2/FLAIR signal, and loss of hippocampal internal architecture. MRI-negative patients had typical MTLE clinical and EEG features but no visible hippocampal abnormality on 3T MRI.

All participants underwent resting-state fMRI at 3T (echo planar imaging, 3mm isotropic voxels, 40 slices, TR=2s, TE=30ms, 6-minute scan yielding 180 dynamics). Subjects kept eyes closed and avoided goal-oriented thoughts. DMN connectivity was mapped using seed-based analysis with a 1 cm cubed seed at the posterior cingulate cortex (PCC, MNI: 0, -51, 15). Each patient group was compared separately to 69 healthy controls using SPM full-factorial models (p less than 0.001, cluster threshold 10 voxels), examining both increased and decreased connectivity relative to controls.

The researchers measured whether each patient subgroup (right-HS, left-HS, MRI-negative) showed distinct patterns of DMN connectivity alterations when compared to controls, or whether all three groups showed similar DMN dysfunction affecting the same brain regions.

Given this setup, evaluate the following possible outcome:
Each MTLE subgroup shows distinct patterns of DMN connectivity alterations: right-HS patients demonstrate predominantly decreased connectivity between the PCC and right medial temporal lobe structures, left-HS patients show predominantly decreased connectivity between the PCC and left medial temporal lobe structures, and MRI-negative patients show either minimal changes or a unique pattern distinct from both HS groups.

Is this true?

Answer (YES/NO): NO